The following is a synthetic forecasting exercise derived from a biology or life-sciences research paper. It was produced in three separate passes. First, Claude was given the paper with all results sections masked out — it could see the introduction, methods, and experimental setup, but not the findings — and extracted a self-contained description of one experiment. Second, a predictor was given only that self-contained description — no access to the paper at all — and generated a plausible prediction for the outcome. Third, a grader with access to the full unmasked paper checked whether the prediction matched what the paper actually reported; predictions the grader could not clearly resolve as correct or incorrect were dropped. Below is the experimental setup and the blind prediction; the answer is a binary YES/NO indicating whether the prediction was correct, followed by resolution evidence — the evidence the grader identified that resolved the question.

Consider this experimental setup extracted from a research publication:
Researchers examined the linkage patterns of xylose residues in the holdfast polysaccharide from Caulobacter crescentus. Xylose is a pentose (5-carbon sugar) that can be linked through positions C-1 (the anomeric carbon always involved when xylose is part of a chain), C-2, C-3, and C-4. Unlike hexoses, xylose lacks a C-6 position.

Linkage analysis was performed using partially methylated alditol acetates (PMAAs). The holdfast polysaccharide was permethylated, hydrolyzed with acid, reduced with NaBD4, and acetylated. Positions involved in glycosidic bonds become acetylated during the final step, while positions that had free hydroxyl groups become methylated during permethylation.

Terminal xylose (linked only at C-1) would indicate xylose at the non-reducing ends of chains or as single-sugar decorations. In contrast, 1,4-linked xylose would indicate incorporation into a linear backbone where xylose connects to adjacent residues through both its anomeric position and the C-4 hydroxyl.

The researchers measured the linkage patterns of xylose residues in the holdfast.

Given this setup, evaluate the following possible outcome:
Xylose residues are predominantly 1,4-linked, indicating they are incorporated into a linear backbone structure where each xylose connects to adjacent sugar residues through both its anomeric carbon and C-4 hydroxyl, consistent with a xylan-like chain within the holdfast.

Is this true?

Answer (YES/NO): YES